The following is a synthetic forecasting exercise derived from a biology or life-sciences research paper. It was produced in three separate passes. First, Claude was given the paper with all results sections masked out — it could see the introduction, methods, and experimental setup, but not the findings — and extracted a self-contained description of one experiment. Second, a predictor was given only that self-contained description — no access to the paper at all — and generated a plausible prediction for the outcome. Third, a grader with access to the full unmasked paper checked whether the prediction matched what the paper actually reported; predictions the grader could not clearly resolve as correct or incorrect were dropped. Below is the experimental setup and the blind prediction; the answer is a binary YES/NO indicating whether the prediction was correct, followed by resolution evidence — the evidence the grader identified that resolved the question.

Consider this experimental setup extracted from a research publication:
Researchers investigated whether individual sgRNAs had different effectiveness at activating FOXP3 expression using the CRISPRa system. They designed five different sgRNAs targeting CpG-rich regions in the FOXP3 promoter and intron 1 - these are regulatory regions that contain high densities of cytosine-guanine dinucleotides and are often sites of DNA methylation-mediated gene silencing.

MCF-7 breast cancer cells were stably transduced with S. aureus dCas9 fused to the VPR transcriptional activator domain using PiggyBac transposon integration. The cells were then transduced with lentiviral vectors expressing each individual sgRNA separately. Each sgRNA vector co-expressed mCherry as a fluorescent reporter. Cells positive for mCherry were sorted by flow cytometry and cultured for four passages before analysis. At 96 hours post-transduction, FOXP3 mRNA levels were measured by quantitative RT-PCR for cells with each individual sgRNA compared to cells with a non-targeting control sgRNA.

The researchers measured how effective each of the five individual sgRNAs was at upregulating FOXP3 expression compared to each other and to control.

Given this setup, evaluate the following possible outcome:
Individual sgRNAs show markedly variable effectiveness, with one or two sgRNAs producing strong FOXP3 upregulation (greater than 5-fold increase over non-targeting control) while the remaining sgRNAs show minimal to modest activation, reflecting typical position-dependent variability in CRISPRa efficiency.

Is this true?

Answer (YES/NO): YES